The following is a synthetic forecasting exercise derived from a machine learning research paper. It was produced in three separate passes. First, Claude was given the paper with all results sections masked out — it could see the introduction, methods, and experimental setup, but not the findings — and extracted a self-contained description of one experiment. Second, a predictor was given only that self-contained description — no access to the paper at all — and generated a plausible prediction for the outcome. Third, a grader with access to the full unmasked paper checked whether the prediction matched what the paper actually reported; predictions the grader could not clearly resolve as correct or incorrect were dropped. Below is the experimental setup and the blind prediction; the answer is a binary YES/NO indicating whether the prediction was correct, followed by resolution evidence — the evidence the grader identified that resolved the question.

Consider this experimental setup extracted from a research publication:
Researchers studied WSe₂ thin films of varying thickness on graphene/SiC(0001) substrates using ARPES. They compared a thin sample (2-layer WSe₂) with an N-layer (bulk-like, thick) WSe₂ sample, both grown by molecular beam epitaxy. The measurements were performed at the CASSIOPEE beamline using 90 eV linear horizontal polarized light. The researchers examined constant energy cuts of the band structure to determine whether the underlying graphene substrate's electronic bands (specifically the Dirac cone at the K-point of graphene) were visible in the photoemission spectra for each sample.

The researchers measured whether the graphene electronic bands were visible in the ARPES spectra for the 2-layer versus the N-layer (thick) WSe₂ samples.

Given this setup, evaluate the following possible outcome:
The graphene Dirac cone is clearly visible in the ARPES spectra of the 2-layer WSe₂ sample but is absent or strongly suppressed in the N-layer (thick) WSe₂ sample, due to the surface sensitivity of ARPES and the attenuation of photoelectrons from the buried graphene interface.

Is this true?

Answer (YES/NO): YES